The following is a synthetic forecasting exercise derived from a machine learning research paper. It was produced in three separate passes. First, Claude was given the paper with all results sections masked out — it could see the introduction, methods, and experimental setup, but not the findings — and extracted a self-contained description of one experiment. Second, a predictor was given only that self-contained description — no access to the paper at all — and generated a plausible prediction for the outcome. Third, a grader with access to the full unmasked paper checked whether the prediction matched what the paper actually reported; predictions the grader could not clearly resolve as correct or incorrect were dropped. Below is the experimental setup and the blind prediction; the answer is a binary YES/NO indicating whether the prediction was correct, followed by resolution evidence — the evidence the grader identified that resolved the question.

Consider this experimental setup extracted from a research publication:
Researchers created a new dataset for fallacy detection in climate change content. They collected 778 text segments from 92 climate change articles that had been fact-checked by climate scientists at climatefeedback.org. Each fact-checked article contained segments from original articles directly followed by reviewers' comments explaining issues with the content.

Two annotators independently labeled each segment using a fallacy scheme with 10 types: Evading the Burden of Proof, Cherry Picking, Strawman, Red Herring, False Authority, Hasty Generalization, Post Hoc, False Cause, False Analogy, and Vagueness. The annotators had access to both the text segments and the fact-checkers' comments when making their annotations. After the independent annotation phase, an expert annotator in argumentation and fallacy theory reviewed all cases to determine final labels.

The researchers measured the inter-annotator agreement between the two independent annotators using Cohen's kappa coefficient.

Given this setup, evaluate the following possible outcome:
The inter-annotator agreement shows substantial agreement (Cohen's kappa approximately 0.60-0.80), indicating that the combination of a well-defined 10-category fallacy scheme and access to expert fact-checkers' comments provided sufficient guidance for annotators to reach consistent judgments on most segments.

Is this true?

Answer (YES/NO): NO